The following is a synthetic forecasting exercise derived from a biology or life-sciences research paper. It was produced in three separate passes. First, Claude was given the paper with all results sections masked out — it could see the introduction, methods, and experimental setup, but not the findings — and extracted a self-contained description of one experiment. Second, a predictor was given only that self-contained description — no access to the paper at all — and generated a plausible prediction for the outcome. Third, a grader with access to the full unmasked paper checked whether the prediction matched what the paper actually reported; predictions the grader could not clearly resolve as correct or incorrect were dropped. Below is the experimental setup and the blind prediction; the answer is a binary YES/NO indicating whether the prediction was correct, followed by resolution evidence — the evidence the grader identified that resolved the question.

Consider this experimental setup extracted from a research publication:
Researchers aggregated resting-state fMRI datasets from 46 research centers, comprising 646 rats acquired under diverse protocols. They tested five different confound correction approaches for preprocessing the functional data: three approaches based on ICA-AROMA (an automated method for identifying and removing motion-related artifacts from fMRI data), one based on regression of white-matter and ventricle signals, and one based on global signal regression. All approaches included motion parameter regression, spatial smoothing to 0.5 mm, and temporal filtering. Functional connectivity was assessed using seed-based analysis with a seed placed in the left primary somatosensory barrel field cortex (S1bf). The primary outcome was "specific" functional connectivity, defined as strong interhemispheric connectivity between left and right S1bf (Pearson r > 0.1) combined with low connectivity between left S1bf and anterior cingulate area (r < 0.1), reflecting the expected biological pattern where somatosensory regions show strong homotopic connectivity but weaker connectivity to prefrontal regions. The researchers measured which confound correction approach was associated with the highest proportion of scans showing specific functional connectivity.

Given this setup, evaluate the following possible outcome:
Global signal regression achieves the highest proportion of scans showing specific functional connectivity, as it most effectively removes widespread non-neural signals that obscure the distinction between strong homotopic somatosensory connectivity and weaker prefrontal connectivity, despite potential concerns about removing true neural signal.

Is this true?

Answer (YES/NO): YES